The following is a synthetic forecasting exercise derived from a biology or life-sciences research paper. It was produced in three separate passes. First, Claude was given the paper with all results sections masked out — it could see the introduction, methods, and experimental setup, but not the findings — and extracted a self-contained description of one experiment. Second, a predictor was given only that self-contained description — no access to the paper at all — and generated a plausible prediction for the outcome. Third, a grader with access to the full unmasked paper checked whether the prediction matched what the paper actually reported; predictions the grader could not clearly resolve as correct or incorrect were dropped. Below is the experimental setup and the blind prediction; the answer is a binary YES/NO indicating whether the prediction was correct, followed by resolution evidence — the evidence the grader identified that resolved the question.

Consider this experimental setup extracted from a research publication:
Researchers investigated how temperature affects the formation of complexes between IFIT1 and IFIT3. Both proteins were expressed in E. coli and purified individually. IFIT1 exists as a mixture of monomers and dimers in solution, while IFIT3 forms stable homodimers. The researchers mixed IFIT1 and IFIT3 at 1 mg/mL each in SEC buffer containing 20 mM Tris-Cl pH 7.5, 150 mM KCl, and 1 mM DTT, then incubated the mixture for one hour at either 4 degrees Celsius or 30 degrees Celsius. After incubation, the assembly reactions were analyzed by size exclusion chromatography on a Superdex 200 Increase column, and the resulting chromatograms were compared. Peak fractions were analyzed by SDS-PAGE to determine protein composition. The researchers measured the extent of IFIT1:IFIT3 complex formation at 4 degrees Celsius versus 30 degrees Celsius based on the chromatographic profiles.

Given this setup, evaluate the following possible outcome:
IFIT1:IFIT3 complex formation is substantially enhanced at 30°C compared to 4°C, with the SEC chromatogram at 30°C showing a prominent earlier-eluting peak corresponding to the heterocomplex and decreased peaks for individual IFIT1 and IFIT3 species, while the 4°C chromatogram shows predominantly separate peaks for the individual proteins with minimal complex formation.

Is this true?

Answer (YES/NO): NO